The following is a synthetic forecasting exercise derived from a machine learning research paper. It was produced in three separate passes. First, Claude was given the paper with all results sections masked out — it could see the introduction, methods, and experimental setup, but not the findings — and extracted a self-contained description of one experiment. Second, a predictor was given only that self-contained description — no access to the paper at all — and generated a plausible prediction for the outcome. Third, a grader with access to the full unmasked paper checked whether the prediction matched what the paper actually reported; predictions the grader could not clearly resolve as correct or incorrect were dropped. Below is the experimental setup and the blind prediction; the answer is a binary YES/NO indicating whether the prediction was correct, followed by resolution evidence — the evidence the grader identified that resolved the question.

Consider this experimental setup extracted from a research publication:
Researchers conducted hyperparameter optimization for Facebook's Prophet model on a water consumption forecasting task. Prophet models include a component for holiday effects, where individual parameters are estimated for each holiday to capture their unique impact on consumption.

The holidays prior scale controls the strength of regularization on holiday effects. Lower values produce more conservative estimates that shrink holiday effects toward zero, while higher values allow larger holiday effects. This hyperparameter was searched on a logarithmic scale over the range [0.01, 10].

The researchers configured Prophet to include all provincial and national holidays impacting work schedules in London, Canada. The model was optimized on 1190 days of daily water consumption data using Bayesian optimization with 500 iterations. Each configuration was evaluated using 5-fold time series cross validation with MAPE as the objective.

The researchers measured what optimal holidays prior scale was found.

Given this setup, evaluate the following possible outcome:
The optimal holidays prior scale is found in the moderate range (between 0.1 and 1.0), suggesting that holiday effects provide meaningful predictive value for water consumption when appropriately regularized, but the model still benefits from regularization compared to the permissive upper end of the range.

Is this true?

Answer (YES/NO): NO